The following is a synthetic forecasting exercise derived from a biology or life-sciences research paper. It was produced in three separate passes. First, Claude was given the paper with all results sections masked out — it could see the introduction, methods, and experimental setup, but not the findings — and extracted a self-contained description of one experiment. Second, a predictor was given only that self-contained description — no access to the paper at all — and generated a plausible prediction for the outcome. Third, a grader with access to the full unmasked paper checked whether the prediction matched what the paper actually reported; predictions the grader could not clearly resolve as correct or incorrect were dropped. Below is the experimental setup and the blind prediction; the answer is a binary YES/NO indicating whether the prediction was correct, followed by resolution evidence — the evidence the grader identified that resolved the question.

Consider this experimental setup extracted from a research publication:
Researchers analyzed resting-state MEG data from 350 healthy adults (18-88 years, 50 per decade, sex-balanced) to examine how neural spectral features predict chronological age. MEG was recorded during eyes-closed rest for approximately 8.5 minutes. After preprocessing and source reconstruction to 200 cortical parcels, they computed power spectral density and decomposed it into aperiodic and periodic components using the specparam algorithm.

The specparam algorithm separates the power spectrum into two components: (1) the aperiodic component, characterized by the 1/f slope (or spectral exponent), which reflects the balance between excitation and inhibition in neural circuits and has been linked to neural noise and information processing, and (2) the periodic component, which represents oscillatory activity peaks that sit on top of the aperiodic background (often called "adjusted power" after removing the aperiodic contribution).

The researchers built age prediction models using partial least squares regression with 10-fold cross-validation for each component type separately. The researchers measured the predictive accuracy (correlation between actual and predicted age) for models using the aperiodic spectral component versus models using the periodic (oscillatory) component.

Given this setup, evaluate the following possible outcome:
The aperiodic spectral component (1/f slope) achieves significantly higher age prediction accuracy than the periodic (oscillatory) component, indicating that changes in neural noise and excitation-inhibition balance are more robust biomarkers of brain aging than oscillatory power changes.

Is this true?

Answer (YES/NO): NO